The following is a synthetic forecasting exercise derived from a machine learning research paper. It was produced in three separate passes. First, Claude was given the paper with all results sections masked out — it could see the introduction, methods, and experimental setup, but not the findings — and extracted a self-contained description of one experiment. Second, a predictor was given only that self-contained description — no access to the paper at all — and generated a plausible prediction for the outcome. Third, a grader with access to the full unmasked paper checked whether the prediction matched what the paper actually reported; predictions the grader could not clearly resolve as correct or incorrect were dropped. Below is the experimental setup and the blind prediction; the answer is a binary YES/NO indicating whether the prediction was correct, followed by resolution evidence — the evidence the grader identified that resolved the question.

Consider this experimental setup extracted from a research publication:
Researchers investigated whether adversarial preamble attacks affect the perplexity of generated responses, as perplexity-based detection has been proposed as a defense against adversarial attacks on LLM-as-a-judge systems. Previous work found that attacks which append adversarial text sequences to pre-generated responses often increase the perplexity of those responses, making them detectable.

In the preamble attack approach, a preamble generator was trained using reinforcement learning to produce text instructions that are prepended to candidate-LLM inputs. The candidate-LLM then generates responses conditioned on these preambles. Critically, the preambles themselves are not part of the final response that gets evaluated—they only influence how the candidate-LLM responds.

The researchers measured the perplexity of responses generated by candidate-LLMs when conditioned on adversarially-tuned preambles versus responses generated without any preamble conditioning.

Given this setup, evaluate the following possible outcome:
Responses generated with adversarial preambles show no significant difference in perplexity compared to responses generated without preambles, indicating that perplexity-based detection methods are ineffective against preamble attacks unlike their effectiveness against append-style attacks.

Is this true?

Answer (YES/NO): YES